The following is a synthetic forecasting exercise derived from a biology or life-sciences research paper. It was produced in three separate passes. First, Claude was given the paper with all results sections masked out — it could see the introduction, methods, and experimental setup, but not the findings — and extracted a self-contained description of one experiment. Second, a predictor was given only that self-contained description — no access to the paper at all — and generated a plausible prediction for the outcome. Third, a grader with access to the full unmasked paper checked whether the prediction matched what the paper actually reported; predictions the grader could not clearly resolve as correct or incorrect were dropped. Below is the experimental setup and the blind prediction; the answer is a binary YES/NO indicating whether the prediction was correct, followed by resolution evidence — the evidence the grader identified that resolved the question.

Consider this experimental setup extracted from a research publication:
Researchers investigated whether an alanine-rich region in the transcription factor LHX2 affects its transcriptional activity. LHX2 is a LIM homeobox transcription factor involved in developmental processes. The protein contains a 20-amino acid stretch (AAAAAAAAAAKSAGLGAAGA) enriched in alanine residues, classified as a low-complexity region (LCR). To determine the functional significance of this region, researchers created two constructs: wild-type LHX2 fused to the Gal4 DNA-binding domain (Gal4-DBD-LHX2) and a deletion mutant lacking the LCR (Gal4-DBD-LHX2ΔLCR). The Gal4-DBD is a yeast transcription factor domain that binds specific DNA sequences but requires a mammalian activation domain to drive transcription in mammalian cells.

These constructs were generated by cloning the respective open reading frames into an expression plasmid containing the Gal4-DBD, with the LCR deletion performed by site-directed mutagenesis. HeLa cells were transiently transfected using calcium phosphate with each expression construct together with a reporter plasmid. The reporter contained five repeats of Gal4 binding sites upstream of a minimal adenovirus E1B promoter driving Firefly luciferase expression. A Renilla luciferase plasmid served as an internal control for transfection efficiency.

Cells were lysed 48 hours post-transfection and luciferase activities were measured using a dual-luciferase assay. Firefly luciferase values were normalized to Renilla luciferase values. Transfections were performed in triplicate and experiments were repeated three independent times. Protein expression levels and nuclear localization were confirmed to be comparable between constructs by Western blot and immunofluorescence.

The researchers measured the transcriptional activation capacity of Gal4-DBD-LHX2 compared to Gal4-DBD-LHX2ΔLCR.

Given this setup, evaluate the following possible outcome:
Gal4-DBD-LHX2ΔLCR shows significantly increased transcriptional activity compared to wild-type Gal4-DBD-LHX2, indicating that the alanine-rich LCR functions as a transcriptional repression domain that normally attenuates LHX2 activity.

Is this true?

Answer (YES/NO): NO